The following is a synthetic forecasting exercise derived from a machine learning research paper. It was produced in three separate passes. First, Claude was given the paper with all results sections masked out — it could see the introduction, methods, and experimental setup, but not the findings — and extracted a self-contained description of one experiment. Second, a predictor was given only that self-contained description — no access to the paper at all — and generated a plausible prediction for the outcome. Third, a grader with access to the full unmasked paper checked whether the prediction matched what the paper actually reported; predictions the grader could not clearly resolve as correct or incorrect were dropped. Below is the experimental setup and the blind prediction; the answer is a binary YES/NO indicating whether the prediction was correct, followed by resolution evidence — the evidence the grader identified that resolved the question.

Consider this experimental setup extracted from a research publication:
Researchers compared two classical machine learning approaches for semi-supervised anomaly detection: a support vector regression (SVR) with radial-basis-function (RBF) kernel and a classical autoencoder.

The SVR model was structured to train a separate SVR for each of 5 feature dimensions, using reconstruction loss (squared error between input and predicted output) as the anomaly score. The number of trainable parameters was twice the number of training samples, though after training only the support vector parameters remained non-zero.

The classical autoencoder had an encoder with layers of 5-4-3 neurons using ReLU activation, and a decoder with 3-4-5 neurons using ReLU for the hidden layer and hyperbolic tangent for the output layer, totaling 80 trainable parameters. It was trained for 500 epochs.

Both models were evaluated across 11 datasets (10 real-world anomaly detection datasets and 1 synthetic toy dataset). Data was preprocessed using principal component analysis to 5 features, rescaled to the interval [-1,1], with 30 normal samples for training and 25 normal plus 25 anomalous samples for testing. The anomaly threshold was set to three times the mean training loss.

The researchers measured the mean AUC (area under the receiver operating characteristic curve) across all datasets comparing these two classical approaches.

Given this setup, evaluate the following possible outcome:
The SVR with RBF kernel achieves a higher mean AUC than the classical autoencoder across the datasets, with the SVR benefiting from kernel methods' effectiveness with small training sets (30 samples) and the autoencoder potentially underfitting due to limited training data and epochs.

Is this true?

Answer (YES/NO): YES